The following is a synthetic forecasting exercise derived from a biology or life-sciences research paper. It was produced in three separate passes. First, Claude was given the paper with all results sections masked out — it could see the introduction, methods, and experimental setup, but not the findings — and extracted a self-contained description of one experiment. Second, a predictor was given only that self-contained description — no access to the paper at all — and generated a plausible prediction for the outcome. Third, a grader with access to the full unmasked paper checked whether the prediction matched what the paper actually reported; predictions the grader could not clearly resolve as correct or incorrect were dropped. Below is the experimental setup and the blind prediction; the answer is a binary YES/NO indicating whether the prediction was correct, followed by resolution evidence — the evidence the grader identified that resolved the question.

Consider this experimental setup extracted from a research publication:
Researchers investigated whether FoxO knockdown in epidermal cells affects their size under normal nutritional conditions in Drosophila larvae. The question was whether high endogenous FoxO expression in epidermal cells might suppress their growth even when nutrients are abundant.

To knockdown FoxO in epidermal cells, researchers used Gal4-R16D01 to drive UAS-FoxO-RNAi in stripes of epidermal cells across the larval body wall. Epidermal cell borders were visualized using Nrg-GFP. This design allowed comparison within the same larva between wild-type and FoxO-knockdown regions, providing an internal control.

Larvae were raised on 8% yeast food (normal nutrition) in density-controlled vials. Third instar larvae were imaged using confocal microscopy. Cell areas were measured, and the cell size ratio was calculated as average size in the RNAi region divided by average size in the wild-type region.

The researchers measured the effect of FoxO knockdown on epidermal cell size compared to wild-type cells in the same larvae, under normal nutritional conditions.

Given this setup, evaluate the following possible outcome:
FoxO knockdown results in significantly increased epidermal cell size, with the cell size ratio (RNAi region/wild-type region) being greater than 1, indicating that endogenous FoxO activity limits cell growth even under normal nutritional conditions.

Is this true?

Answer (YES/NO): NO